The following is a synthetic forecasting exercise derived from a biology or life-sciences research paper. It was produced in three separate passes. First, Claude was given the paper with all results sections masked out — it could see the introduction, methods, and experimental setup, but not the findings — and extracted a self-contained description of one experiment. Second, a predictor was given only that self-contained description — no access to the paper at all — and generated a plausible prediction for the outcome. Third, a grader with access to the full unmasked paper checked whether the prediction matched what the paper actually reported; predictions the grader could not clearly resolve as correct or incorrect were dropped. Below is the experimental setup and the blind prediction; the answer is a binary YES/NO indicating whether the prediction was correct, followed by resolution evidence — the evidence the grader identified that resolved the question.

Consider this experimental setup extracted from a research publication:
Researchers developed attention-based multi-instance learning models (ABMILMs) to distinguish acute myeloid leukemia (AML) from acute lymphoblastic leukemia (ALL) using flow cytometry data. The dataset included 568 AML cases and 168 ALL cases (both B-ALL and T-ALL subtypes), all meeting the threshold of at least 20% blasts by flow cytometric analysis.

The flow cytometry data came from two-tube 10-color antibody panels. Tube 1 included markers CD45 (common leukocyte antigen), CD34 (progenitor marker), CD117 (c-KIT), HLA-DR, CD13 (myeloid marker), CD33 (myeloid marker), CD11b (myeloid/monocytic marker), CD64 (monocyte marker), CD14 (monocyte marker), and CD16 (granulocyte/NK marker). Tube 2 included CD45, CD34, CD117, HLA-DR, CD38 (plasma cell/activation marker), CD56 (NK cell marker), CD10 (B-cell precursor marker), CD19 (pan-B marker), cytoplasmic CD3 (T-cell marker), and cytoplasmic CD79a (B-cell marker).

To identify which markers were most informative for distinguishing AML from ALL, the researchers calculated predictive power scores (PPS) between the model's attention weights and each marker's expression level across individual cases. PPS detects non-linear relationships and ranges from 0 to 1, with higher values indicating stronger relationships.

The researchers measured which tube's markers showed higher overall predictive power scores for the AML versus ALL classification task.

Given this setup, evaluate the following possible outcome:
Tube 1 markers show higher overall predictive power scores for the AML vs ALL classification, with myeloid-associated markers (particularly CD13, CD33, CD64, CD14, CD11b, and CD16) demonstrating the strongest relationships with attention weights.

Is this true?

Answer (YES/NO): NO